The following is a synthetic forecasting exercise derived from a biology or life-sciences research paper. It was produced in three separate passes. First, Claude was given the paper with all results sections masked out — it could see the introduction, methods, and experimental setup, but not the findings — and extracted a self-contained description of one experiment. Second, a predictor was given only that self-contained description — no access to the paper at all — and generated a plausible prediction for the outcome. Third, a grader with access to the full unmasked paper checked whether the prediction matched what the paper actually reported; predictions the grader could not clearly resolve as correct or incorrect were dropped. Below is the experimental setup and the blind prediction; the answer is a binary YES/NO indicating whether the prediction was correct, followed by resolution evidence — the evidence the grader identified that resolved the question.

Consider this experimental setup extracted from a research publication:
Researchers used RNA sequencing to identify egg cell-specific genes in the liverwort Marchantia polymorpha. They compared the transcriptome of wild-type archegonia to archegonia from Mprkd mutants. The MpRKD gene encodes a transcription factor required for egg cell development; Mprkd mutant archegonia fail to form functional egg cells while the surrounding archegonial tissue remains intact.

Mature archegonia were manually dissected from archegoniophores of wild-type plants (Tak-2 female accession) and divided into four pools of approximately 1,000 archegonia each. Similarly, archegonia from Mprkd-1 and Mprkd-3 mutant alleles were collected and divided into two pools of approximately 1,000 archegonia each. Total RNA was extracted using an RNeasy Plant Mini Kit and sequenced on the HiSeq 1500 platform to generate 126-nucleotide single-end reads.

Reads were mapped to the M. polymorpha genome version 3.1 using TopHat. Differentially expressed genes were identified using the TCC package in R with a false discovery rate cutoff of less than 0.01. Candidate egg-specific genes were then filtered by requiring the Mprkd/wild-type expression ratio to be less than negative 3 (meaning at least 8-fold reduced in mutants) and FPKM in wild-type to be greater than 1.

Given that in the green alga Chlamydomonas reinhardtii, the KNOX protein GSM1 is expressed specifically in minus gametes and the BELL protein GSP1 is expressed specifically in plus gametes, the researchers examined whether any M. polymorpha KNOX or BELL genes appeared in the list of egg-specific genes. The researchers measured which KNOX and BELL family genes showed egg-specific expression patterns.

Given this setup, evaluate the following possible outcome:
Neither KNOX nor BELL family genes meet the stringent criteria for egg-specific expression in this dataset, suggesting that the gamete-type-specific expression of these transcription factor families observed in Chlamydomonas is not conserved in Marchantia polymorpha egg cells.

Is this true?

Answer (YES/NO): NO